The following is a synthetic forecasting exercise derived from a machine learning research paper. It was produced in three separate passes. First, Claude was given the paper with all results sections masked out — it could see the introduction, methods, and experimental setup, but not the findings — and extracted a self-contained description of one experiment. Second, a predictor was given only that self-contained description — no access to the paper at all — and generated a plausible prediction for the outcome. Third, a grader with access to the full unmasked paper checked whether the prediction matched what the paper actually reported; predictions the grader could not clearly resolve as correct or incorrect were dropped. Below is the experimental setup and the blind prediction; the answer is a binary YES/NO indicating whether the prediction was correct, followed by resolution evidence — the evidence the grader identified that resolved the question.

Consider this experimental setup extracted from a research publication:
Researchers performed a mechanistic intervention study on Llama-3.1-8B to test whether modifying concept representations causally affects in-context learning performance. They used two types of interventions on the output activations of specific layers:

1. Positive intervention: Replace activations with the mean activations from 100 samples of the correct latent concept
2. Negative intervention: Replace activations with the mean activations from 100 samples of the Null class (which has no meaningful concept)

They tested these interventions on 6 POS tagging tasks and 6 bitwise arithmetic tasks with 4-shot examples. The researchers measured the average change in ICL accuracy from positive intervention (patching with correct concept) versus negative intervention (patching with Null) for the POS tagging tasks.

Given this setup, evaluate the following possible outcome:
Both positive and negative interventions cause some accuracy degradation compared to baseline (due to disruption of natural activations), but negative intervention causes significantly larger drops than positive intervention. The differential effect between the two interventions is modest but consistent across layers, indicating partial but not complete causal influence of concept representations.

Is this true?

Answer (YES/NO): NO